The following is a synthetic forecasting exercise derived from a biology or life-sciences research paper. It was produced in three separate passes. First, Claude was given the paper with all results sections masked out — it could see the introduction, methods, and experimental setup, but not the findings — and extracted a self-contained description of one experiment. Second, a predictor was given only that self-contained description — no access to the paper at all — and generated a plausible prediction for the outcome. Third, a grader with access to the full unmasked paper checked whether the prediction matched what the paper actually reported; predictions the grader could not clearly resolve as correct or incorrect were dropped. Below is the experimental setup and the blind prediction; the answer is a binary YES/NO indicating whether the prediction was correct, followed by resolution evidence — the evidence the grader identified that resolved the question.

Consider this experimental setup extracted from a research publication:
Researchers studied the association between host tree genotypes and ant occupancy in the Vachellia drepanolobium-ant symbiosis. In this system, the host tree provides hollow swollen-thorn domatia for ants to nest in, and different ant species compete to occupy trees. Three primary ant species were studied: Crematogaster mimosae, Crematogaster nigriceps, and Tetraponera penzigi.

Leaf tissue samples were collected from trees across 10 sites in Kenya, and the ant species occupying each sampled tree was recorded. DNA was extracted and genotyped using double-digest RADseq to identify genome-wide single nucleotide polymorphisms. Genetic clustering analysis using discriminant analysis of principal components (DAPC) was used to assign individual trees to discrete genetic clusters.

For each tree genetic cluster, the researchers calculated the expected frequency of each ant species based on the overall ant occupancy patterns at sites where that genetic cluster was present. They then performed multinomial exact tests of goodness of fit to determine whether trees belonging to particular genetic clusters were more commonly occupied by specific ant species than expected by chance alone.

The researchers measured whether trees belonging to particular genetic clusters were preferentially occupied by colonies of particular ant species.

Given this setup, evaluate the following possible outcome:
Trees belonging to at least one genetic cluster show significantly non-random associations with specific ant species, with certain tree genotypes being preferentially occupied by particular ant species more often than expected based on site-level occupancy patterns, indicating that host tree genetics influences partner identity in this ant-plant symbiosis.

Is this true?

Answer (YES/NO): NO